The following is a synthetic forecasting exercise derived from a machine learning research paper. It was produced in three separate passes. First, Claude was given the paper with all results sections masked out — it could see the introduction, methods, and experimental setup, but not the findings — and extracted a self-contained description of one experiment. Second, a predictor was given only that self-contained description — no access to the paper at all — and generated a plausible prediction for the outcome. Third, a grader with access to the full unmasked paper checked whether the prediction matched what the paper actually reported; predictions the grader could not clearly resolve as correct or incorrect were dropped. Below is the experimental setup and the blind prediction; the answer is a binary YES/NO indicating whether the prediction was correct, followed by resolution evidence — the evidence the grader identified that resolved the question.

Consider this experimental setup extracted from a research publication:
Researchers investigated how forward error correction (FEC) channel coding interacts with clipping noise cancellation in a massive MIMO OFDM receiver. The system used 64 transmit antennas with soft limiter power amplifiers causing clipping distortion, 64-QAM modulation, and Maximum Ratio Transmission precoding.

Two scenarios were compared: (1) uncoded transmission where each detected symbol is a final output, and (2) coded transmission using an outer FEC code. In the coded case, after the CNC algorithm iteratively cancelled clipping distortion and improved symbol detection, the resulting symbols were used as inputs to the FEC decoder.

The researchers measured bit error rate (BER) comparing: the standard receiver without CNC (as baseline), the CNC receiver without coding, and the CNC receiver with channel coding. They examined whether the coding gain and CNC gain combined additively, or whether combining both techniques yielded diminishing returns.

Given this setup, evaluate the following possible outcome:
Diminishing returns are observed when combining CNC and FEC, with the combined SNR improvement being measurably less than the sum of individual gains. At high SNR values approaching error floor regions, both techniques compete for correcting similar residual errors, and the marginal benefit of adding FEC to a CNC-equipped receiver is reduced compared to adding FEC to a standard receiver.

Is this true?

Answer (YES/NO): NO